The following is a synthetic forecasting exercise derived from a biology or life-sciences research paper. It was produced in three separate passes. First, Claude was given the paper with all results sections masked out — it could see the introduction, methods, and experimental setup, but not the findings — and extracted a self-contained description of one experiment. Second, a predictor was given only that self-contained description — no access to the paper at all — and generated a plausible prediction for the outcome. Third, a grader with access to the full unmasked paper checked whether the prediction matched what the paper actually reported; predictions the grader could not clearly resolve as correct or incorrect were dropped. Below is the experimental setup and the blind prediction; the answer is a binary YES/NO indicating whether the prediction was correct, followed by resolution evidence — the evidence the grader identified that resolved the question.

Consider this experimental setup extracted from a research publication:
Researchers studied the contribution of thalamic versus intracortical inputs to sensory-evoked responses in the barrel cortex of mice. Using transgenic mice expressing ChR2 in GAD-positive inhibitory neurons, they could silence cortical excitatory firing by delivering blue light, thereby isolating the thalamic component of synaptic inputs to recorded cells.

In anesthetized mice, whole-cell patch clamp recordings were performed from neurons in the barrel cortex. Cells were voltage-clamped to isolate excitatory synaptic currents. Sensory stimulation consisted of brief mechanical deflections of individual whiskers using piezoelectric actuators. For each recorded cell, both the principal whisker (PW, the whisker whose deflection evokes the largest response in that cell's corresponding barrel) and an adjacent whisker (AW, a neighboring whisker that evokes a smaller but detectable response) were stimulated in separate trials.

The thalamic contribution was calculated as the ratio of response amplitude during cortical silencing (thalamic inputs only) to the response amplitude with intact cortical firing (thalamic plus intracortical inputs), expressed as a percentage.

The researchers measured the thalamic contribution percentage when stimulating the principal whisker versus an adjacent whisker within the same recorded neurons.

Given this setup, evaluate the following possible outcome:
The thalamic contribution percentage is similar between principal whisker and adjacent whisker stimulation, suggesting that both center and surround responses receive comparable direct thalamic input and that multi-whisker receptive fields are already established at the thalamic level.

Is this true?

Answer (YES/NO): YES